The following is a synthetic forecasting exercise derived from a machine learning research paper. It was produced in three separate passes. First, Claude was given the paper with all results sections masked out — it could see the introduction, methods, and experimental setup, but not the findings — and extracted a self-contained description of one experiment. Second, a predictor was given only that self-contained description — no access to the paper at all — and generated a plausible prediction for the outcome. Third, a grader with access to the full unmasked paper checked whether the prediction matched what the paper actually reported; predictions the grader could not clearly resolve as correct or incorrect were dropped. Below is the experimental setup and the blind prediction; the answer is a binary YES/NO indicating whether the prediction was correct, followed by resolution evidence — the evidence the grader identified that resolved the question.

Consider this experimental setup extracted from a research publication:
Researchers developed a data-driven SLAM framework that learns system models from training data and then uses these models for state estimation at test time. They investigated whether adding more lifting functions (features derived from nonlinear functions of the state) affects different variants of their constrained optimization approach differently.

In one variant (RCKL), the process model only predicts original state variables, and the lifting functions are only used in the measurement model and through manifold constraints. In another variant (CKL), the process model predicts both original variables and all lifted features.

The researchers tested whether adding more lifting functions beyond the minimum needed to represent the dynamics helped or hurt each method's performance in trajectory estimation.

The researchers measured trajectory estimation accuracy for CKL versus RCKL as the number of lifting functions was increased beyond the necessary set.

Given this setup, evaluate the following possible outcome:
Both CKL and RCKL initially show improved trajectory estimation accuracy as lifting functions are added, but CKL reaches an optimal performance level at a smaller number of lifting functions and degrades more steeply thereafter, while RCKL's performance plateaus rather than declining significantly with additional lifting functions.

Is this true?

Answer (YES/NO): NO